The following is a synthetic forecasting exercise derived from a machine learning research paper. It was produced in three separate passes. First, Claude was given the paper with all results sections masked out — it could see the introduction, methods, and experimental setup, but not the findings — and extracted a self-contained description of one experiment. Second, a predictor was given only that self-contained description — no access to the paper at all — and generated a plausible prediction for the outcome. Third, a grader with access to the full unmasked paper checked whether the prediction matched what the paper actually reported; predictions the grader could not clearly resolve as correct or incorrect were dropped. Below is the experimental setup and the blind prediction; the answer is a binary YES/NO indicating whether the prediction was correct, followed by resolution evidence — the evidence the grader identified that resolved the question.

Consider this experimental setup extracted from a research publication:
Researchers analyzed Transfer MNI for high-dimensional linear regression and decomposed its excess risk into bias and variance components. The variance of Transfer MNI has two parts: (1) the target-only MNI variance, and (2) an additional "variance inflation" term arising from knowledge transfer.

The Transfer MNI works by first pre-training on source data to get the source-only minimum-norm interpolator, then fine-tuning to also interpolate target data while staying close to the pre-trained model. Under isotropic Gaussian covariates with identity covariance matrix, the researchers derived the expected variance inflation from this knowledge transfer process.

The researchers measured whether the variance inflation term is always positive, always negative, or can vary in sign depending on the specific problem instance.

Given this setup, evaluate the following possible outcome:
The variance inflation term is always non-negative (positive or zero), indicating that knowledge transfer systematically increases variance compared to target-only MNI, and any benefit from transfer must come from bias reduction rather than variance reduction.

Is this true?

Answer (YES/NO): YES